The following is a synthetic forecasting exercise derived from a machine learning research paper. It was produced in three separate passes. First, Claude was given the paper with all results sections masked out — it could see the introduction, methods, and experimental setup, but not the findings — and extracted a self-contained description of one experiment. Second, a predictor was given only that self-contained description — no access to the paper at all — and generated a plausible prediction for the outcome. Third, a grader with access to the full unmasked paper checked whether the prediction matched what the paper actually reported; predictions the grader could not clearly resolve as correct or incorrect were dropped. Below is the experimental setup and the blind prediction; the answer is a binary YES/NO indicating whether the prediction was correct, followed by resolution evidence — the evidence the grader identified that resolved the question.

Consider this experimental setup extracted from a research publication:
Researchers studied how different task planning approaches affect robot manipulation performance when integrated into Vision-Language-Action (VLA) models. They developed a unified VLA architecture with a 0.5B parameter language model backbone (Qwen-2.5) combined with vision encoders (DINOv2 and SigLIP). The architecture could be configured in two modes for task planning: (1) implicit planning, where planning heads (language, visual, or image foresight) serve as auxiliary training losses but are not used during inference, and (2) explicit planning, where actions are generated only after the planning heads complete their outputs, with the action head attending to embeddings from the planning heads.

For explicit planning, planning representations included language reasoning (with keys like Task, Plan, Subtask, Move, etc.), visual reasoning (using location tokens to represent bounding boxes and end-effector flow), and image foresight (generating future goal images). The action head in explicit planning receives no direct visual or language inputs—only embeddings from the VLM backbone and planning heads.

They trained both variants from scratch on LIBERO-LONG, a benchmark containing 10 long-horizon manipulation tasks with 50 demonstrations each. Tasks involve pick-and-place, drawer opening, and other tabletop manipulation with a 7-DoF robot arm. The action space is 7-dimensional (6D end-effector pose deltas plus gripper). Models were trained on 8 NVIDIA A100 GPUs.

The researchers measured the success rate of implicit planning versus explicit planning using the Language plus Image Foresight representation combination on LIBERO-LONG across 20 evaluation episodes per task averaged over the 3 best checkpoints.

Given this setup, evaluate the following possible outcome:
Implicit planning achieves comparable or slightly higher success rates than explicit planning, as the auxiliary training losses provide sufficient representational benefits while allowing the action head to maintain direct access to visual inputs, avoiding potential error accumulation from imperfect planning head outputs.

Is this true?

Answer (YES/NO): NO